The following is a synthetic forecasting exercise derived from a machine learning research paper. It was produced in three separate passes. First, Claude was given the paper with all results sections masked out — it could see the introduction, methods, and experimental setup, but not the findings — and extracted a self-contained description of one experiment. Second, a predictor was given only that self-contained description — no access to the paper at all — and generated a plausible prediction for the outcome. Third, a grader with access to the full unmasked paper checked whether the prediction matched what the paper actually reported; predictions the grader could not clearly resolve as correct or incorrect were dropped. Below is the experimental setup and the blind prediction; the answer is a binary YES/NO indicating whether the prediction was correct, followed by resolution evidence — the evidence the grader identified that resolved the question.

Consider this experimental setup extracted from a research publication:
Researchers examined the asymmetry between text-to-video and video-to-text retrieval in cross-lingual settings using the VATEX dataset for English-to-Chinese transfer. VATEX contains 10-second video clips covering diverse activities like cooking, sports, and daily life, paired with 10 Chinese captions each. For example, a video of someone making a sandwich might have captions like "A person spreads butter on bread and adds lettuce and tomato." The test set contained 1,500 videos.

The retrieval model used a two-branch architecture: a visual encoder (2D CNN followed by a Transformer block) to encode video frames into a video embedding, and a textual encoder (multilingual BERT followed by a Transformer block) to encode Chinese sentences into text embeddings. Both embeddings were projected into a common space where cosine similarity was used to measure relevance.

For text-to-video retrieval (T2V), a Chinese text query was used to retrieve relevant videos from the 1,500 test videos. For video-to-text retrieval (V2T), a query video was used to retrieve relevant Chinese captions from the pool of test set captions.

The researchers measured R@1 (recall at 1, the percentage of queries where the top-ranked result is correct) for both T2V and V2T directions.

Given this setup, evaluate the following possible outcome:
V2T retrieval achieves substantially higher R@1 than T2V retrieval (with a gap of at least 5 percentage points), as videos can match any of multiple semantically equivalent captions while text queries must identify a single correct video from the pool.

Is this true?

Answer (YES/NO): YES